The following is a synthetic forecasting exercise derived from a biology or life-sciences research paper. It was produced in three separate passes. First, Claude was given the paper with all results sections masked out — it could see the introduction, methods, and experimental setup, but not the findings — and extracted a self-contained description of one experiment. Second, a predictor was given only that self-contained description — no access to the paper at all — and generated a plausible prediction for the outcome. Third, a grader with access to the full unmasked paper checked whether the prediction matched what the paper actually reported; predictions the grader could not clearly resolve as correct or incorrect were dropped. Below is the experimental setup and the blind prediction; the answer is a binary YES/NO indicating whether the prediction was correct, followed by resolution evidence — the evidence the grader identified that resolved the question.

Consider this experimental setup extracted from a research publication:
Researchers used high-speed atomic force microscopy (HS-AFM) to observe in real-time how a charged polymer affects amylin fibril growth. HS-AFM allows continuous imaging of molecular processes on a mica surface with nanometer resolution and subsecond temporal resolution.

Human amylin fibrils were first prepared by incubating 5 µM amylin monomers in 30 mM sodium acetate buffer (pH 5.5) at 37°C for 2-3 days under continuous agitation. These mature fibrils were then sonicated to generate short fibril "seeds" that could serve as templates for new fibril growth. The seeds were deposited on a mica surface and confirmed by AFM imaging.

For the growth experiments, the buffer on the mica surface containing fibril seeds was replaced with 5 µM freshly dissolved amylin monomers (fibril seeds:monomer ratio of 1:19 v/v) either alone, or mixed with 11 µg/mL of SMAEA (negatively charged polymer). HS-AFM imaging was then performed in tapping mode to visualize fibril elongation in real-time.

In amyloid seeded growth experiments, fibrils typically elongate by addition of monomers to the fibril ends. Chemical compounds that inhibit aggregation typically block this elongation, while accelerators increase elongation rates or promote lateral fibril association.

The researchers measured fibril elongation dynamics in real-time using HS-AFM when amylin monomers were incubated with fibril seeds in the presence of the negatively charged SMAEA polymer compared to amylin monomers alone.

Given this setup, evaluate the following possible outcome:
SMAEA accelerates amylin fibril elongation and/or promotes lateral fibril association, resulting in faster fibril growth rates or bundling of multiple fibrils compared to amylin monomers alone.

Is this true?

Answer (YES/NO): YES